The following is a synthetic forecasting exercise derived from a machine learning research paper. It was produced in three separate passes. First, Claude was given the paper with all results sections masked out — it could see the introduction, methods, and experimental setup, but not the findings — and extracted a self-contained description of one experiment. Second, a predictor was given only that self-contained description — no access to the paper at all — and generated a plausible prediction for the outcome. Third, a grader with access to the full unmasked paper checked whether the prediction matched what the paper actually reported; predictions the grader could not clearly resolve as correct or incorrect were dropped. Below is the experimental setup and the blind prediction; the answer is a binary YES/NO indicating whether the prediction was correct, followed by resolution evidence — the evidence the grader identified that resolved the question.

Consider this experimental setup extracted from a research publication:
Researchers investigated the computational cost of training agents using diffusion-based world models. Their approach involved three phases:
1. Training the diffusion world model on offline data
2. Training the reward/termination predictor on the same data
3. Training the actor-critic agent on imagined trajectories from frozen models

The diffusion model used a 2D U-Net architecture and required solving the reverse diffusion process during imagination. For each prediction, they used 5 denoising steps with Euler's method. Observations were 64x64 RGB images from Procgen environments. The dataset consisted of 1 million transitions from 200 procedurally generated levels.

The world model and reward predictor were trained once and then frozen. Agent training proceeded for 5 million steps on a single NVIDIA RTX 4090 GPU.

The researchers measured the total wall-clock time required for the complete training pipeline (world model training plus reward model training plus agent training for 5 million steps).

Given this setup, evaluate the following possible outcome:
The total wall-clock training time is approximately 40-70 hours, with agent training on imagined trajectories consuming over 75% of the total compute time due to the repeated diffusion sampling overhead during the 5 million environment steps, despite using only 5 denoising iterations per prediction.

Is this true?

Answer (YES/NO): NO